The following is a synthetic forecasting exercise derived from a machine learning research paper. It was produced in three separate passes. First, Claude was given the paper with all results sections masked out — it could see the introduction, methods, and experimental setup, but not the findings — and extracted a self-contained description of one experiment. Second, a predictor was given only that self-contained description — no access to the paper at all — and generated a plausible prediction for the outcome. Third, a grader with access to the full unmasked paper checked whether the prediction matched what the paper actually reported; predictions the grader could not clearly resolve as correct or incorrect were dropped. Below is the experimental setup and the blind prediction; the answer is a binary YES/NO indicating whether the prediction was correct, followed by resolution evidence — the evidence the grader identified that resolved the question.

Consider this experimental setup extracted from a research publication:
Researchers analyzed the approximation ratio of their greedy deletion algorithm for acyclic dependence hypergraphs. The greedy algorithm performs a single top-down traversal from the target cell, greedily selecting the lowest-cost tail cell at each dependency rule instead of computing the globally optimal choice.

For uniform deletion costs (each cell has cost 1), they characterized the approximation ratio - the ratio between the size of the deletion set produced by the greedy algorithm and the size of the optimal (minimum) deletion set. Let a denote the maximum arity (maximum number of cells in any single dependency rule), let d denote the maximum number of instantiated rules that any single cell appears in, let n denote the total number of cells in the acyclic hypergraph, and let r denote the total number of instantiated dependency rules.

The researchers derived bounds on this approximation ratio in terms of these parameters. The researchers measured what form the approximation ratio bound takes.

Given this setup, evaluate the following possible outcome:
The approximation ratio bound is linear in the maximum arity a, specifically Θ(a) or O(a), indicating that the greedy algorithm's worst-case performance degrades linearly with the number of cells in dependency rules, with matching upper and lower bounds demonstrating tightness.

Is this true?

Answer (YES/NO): NO